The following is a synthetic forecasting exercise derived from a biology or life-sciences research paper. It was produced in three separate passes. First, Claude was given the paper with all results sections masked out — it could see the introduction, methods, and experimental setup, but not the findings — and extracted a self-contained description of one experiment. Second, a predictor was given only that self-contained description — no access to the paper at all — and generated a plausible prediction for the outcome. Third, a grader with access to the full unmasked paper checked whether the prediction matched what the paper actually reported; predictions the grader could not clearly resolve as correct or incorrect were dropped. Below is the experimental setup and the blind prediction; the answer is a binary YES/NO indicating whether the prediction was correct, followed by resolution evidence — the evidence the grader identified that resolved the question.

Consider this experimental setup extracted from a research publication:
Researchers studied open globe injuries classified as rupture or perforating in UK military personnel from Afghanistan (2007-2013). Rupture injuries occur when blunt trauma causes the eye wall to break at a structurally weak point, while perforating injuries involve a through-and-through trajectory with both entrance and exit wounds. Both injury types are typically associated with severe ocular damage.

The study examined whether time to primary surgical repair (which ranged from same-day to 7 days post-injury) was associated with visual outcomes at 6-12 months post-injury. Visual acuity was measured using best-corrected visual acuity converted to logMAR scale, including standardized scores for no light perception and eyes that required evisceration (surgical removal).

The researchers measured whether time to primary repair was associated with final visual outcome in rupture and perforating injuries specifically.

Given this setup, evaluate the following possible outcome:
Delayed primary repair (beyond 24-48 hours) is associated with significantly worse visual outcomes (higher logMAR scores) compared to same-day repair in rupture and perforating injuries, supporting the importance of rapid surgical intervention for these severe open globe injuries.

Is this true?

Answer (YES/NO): NO